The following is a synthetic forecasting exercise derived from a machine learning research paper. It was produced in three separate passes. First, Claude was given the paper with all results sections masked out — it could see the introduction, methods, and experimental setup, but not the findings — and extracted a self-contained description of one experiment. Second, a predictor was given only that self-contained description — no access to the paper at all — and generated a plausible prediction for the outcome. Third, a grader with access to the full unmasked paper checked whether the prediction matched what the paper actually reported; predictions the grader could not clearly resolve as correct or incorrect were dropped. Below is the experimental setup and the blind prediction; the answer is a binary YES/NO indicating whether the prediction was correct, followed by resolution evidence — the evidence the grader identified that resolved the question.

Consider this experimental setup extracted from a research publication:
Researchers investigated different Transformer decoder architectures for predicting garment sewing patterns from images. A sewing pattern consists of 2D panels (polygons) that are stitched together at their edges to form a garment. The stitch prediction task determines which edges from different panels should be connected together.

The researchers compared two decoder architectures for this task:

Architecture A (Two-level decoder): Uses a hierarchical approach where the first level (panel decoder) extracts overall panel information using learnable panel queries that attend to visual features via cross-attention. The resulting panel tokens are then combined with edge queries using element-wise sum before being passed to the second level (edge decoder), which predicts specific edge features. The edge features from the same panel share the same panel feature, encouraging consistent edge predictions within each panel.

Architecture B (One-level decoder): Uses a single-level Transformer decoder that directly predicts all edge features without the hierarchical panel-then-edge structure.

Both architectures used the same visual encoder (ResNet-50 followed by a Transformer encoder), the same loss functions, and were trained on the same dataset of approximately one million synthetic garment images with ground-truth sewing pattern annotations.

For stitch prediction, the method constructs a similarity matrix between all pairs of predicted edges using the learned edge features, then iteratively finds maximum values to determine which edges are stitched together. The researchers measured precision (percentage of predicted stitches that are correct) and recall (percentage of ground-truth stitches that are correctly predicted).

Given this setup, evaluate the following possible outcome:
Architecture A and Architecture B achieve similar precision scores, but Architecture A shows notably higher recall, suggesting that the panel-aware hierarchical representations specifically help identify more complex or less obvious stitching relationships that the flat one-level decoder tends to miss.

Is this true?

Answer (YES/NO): NO